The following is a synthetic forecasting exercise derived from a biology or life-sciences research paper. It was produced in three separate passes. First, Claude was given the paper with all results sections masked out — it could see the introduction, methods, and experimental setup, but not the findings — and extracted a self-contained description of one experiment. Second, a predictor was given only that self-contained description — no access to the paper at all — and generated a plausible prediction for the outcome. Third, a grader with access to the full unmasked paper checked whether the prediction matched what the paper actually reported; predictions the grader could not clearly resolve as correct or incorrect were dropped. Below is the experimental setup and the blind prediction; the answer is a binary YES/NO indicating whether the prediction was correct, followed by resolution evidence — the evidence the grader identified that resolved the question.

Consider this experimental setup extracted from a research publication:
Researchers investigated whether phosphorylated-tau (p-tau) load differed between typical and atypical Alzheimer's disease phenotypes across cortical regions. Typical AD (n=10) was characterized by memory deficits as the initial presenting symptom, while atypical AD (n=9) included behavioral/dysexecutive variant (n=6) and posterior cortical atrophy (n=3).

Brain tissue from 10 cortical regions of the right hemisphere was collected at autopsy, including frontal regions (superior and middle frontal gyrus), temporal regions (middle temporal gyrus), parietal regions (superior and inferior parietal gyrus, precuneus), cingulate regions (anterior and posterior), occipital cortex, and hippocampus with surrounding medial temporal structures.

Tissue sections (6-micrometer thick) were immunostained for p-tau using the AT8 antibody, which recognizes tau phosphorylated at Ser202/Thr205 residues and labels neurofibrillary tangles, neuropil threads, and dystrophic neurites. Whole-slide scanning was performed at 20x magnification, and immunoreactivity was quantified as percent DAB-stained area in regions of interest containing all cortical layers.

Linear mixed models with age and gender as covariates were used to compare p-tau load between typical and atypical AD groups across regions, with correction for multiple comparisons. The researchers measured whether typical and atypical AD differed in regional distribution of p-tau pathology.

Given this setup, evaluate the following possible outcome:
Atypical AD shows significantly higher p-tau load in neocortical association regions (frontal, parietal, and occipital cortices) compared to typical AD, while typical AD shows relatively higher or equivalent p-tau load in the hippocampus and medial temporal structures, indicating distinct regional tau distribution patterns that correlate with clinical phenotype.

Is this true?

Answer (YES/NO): NO